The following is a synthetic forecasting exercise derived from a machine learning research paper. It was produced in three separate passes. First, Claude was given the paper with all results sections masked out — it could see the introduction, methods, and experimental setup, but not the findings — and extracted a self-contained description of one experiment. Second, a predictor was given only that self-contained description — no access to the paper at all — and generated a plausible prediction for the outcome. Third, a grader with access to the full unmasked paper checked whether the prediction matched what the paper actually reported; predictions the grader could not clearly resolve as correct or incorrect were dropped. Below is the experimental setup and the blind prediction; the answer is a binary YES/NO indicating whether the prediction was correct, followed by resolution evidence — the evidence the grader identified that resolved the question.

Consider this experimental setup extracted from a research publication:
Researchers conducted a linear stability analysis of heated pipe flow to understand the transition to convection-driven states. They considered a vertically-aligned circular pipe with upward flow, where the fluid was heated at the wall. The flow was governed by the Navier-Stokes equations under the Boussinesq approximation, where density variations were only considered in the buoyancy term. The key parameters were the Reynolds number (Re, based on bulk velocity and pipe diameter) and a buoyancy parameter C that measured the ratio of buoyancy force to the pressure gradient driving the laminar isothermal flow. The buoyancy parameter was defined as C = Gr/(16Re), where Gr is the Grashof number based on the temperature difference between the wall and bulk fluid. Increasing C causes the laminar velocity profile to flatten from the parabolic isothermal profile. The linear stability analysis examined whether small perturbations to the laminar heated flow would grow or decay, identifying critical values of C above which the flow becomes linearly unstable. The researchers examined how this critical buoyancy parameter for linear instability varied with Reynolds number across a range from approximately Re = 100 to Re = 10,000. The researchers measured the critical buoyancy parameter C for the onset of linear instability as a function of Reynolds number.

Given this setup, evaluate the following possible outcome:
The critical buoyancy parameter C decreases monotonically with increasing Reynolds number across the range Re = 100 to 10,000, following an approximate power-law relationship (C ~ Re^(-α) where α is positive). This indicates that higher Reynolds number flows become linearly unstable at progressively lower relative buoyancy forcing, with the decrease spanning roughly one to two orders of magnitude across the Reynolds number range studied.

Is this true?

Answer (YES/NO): NO